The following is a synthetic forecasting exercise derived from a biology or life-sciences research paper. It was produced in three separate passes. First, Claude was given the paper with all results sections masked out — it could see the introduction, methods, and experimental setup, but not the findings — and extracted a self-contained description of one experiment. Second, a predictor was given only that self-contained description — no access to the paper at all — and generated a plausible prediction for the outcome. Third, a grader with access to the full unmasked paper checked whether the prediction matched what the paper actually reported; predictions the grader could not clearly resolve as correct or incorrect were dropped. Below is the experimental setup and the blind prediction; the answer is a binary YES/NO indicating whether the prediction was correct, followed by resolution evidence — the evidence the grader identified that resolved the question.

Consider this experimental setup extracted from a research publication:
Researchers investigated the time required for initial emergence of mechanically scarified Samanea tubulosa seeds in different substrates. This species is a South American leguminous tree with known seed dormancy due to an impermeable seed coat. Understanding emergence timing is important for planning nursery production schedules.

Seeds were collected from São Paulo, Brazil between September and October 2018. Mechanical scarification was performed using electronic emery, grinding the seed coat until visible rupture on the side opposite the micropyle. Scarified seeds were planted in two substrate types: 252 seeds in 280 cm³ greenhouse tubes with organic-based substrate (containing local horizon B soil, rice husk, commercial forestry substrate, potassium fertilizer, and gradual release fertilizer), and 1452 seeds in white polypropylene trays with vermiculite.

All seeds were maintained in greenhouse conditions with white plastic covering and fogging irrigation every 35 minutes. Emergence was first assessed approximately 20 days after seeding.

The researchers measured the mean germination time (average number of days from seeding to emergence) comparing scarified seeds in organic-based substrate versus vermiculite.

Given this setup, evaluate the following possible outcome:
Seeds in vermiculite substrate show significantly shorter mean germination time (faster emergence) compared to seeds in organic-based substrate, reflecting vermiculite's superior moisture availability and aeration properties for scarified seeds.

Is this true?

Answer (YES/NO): NO